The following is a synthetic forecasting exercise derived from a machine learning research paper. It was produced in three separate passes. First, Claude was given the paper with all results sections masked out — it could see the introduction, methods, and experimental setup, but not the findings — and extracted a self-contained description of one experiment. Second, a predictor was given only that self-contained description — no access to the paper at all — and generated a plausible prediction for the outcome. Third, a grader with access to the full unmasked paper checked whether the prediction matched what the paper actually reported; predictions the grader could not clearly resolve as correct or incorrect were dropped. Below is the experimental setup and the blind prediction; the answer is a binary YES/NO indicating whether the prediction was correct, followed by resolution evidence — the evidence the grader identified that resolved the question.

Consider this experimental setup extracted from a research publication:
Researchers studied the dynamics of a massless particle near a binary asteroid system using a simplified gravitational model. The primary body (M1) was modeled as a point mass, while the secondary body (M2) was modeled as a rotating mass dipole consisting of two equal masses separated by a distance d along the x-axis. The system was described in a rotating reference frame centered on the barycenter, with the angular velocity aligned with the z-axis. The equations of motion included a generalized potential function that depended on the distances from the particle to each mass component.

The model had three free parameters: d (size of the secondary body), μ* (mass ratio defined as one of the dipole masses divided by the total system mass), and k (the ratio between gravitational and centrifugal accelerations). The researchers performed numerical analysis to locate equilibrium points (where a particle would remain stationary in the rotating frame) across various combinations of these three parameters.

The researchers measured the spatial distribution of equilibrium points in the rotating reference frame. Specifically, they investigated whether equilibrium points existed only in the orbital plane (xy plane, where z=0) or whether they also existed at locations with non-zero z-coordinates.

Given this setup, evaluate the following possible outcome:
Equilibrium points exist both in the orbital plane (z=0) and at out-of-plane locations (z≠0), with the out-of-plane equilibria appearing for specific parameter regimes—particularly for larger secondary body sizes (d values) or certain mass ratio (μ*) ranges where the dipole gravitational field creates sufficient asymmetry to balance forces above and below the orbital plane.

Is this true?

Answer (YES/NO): NO